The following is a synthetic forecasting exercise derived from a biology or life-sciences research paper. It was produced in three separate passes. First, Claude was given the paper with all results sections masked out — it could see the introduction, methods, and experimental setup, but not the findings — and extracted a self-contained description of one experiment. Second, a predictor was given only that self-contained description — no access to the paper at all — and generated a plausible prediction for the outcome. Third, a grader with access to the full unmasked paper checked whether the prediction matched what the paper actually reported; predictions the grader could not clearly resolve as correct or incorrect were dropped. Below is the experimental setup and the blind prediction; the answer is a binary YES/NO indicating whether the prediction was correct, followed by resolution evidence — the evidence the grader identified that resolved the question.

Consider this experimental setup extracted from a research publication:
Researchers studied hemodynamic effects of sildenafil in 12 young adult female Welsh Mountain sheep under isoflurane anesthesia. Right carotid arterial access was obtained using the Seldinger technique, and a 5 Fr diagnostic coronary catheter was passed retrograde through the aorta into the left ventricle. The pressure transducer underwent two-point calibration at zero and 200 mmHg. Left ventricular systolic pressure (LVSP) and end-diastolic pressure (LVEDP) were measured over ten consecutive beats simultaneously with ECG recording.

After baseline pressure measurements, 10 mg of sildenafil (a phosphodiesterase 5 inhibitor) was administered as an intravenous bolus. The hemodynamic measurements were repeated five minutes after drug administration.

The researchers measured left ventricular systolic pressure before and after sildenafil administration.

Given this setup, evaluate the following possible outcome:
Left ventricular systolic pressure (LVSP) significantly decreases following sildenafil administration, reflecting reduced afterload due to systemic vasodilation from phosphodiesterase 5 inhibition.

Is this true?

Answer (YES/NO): YES